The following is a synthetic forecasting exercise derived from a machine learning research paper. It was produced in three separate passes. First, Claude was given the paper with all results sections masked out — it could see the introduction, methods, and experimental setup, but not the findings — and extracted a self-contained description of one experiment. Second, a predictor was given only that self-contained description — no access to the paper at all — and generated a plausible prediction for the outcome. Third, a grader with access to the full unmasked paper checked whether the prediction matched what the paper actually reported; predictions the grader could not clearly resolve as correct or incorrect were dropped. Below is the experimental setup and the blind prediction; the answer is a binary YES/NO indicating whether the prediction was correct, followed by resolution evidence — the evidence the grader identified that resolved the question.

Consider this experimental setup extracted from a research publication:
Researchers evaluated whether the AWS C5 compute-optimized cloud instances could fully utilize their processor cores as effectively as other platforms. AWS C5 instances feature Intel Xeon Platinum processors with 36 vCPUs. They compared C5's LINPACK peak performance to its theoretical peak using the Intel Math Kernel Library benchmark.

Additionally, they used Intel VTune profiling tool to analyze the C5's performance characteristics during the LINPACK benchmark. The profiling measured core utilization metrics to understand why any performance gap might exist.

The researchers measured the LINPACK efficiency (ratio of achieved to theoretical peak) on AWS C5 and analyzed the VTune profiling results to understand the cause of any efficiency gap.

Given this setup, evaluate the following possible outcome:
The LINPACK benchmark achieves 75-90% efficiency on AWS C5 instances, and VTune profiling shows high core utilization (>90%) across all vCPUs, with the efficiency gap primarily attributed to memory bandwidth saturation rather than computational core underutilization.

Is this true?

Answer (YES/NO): NO